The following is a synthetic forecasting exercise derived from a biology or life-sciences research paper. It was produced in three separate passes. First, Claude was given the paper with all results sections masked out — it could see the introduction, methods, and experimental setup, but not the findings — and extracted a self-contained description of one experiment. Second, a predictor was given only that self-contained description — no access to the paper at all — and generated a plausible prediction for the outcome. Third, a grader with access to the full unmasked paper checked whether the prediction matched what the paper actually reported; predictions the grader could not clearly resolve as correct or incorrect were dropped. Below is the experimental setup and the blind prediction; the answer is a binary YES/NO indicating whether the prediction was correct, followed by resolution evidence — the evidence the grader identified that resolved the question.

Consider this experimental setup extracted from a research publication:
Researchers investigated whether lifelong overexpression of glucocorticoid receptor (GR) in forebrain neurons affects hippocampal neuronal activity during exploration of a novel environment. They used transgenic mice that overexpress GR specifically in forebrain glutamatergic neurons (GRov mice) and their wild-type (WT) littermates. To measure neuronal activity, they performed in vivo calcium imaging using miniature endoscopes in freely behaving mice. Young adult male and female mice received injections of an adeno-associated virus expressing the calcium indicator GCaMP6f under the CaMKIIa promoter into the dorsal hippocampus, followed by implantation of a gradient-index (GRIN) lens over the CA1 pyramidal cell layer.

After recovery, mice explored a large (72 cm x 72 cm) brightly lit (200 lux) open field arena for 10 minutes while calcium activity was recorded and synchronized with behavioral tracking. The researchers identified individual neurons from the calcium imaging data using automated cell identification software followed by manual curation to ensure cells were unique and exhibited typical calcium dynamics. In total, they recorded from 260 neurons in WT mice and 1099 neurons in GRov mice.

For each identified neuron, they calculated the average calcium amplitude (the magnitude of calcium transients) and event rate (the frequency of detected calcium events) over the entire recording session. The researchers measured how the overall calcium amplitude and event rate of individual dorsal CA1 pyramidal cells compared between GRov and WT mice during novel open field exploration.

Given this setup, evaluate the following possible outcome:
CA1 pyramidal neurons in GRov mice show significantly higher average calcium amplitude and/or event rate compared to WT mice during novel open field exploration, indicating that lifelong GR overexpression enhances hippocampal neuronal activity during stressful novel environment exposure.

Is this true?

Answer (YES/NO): YES